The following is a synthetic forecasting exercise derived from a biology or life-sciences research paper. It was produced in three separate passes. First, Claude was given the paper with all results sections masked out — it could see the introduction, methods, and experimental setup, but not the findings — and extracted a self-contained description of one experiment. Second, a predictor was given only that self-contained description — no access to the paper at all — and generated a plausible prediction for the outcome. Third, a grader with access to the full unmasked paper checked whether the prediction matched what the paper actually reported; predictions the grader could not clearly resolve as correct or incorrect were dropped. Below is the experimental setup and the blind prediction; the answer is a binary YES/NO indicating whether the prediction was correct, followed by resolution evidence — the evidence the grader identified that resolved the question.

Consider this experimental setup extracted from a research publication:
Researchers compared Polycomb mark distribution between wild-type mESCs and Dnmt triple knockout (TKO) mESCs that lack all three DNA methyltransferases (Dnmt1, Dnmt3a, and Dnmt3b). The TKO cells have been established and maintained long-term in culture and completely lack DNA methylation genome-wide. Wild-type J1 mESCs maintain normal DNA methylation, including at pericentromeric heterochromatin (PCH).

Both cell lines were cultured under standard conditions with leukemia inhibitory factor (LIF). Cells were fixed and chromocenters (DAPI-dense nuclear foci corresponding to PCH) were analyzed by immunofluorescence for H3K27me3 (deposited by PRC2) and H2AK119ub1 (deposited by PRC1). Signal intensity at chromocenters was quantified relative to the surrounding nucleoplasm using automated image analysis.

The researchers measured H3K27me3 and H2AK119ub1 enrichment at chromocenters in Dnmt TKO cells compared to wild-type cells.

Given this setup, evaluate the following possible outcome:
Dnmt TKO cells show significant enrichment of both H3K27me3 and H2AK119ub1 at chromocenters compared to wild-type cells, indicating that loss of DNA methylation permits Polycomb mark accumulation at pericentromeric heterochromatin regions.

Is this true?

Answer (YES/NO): YES